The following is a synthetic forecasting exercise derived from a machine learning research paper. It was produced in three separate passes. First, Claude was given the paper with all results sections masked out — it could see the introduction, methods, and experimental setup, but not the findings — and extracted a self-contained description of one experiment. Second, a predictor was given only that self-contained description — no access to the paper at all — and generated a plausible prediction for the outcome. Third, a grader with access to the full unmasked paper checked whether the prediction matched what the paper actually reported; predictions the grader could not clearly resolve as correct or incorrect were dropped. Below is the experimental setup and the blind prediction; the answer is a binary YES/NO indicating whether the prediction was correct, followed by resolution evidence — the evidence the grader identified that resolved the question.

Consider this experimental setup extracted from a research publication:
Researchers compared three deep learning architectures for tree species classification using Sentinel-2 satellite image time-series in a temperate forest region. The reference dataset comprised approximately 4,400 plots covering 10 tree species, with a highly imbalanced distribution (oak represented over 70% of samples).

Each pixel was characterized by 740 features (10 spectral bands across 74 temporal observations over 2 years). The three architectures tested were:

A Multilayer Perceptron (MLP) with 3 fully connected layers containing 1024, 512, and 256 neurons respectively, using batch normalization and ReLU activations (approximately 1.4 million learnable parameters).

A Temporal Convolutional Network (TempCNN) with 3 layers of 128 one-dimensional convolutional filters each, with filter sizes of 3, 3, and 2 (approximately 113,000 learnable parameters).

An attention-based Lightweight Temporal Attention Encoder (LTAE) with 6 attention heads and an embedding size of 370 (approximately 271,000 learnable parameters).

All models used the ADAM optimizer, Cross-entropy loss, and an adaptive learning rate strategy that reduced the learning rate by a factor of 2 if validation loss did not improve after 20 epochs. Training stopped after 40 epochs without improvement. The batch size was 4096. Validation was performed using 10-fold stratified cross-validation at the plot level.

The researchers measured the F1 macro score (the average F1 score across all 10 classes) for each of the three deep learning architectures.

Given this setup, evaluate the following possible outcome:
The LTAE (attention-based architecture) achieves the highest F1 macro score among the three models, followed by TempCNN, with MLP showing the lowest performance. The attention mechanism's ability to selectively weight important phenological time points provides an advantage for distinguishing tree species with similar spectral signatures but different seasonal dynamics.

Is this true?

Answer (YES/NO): NO